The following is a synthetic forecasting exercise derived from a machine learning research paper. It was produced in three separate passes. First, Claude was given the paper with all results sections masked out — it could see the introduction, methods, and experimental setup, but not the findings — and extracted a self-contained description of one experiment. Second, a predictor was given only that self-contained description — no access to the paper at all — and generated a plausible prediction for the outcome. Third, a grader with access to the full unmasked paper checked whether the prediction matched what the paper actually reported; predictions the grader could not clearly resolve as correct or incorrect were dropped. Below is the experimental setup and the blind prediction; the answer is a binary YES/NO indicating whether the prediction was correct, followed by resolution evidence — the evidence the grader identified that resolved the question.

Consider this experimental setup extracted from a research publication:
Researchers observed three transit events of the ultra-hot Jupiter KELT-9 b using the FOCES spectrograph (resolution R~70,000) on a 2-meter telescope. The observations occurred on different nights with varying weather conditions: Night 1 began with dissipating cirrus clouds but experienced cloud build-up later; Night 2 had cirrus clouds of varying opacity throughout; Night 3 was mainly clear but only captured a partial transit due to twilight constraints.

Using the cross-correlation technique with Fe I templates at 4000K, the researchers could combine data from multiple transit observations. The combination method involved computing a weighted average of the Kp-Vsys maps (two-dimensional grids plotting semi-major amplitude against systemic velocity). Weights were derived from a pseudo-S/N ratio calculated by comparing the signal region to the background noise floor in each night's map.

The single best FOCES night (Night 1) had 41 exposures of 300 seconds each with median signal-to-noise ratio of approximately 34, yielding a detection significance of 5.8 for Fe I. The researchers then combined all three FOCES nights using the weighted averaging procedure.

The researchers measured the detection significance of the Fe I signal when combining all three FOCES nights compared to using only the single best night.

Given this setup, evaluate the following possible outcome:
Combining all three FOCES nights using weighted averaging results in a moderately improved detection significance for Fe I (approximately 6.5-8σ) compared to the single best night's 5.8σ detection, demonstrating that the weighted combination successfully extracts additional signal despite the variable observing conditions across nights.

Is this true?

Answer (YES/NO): YES